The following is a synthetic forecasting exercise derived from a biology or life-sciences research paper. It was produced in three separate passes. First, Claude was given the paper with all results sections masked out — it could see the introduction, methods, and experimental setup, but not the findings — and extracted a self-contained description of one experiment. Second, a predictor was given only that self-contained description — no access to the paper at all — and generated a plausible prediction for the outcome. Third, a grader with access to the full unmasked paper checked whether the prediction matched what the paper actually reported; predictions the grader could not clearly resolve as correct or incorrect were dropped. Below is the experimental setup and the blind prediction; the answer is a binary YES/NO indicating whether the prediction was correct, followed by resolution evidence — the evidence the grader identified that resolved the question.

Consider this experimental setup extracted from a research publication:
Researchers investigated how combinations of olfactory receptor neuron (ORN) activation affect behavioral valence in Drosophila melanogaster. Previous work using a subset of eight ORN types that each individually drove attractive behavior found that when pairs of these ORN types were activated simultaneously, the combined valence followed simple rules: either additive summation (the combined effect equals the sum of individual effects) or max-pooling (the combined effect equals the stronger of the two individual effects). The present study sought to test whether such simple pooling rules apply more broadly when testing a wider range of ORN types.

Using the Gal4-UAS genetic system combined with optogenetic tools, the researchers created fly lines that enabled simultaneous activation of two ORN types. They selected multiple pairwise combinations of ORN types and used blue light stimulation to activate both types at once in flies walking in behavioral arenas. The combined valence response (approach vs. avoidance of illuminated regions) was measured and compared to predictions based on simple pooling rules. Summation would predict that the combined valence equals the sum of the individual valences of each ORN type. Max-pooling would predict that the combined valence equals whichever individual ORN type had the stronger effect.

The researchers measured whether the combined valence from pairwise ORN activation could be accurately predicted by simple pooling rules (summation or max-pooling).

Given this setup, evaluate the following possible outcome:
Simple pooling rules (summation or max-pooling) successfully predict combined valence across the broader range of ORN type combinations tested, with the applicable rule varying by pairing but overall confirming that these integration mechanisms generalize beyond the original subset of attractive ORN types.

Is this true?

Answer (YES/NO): NO